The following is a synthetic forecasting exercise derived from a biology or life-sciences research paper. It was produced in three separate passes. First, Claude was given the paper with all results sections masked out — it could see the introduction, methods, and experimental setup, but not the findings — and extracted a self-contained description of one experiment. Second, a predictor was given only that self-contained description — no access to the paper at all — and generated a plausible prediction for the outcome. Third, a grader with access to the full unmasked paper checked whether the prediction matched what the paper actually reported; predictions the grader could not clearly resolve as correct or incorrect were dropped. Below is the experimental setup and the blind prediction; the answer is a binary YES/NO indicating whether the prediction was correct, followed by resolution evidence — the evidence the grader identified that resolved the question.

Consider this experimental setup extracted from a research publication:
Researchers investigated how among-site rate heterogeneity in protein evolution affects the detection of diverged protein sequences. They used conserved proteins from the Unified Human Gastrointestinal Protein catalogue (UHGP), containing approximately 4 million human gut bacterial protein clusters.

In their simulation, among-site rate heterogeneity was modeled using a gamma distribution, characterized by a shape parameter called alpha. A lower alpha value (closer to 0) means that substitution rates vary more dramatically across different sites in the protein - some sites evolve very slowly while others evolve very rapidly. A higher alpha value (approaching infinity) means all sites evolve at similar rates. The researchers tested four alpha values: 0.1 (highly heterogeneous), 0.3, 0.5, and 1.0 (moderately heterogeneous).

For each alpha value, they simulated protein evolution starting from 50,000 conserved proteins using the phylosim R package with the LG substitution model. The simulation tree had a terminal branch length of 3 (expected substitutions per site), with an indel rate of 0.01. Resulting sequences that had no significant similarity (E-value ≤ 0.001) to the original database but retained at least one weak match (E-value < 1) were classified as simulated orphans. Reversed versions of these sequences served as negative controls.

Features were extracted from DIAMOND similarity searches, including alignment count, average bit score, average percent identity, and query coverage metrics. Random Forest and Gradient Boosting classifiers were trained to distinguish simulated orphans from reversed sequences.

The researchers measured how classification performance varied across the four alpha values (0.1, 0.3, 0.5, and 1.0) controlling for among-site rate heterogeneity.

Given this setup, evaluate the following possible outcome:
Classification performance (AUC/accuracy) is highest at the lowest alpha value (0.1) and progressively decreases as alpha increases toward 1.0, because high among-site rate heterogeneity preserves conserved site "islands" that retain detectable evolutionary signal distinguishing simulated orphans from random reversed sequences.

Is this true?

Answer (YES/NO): YES